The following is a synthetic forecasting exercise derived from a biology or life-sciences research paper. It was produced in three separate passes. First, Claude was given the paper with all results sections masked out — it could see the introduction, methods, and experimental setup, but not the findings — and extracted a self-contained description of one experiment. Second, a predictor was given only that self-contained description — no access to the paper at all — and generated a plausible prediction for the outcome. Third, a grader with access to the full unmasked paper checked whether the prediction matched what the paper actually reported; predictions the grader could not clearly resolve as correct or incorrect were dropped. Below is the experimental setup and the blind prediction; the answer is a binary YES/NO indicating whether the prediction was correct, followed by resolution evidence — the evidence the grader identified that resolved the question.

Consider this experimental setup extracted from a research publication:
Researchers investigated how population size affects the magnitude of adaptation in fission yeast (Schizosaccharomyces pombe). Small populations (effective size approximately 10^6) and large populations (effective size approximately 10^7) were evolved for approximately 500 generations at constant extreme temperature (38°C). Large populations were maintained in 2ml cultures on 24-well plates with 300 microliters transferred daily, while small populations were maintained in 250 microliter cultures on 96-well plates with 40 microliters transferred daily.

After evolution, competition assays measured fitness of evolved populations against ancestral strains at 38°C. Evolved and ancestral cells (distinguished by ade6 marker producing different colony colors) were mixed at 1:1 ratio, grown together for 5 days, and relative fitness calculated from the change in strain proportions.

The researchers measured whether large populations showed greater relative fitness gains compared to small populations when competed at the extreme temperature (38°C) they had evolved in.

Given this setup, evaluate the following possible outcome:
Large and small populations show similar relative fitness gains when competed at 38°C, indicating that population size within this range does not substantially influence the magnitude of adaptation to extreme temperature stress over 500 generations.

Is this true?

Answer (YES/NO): NO